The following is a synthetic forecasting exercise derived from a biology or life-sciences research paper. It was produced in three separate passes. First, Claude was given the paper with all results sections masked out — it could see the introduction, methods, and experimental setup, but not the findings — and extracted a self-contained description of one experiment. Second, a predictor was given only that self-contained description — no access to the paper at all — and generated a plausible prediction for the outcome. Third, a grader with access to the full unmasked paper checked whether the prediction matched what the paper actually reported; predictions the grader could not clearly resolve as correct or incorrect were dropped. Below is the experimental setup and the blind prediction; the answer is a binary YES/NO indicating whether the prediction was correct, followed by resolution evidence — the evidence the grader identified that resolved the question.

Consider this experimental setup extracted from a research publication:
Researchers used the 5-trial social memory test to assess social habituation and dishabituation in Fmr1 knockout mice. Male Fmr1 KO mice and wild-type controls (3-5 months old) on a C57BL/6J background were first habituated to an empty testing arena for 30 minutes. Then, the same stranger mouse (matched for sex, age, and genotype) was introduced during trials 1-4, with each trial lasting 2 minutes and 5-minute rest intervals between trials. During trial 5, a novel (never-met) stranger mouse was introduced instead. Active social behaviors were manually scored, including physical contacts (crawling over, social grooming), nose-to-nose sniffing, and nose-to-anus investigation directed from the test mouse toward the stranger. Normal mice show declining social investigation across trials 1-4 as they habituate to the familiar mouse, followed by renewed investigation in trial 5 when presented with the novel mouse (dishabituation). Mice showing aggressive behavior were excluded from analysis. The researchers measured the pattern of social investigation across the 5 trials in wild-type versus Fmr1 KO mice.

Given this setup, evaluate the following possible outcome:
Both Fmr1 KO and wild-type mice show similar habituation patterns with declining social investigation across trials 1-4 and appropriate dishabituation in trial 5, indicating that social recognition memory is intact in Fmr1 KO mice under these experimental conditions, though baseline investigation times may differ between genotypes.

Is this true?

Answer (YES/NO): NO